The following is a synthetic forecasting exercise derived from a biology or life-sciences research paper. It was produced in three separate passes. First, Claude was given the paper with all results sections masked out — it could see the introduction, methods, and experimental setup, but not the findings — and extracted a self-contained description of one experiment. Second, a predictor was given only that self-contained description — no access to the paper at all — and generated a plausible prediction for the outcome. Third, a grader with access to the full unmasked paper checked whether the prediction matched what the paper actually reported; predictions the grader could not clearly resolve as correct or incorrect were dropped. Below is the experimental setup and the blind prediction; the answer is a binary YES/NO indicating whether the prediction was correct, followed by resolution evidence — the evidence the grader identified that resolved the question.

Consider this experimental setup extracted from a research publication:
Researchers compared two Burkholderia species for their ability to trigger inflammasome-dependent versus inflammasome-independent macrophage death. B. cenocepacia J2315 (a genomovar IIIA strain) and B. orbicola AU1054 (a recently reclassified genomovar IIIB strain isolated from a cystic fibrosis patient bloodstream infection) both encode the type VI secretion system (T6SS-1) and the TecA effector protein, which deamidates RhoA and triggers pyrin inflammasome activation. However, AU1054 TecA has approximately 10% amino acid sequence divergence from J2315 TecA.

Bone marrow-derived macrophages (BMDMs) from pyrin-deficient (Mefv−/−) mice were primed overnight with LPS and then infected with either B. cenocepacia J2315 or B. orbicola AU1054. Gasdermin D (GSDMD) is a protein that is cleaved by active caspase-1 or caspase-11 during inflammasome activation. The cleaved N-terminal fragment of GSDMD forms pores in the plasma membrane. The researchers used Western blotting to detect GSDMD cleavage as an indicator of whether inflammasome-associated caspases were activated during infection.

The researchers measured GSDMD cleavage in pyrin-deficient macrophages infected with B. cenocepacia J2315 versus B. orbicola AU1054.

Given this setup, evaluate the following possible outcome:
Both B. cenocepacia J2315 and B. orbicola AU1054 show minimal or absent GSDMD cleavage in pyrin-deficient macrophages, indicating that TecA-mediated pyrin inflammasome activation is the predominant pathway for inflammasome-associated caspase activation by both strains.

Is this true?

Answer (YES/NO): NO